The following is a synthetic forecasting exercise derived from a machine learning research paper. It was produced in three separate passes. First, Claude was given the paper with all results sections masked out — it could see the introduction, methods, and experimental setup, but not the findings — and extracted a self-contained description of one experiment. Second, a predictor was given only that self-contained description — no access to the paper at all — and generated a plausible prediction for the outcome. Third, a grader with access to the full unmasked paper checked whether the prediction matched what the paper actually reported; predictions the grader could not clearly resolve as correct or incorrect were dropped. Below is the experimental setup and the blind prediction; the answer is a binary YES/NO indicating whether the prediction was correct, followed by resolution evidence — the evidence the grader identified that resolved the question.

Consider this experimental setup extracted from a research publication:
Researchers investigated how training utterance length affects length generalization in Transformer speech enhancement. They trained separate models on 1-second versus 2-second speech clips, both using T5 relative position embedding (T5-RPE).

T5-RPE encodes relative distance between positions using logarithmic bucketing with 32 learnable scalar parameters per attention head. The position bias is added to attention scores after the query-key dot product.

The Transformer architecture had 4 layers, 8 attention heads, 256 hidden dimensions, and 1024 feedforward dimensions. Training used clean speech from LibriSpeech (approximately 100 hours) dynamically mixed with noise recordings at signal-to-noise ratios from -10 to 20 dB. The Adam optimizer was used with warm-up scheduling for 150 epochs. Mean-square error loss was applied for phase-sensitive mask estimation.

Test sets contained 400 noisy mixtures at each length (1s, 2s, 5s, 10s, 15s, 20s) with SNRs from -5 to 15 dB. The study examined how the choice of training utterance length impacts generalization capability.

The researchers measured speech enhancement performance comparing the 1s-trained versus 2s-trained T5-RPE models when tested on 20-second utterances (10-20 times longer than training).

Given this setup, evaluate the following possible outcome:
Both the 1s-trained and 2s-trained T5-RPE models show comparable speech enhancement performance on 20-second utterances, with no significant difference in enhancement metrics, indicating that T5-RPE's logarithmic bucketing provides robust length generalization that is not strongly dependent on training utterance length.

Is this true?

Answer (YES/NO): NO